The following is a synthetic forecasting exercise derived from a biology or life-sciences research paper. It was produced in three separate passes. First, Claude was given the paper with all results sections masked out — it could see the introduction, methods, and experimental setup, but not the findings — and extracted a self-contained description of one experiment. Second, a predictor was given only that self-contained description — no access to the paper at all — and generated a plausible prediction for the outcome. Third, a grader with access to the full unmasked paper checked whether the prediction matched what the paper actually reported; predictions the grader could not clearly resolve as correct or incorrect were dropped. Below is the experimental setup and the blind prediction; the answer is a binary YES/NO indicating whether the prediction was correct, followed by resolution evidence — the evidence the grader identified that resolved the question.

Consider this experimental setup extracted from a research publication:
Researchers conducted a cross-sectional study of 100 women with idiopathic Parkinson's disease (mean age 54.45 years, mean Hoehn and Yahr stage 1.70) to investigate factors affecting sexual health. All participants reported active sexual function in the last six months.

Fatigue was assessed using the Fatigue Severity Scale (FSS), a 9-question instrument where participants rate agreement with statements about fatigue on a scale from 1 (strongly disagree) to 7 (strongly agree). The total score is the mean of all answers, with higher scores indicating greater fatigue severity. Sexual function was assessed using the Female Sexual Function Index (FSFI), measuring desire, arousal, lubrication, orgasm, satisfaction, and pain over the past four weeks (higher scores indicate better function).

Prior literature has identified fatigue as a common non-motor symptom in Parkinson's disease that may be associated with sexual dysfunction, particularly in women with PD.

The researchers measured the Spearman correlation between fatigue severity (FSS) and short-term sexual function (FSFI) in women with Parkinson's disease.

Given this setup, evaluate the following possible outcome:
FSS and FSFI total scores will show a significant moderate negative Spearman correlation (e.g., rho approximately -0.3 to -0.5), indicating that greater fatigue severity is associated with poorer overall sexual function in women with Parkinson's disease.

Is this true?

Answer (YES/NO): NO